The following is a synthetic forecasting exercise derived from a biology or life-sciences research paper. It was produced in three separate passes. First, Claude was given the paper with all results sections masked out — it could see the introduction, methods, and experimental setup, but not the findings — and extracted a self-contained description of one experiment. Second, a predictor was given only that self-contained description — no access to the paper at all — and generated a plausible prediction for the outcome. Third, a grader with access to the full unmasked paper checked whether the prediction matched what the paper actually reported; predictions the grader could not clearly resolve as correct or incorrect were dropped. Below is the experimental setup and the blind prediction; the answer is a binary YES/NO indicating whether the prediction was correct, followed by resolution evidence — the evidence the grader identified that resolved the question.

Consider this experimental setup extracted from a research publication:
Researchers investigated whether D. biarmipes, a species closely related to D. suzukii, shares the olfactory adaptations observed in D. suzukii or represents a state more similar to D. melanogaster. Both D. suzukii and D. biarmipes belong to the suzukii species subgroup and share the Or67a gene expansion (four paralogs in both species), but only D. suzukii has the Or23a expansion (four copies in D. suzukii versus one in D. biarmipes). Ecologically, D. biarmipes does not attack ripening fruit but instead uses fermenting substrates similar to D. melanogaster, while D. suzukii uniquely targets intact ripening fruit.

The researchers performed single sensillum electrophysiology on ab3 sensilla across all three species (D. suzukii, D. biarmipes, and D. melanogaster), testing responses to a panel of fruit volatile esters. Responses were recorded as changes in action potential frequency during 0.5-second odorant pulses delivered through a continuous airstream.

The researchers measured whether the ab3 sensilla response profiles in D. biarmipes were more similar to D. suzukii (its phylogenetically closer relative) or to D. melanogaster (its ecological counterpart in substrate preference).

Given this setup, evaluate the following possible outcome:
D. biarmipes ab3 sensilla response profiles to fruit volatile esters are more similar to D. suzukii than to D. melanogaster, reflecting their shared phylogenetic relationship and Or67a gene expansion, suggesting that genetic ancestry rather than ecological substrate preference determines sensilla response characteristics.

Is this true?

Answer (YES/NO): NO